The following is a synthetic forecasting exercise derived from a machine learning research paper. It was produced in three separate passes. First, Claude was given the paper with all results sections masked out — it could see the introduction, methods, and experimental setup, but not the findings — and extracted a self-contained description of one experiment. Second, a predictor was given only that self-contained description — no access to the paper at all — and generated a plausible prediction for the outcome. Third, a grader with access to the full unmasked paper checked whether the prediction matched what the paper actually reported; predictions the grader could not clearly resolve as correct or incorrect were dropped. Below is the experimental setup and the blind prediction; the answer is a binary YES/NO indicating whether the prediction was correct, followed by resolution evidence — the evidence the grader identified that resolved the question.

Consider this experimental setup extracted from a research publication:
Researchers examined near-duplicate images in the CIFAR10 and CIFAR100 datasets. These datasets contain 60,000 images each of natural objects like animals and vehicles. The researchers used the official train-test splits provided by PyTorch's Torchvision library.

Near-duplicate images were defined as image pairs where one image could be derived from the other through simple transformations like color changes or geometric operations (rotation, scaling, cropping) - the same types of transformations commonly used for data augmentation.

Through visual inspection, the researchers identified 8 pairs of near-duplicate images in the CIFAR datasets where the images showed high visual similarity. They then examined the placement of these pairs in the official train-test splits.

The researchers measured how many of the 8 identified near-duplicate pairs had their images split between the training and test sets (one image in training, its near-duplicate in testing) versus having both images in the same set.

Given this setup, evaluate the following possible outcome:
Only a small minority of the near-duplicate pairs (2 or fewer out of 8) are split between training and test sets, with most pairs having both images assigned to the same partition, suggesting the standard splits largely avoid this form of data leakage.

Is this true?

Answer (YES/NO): NO